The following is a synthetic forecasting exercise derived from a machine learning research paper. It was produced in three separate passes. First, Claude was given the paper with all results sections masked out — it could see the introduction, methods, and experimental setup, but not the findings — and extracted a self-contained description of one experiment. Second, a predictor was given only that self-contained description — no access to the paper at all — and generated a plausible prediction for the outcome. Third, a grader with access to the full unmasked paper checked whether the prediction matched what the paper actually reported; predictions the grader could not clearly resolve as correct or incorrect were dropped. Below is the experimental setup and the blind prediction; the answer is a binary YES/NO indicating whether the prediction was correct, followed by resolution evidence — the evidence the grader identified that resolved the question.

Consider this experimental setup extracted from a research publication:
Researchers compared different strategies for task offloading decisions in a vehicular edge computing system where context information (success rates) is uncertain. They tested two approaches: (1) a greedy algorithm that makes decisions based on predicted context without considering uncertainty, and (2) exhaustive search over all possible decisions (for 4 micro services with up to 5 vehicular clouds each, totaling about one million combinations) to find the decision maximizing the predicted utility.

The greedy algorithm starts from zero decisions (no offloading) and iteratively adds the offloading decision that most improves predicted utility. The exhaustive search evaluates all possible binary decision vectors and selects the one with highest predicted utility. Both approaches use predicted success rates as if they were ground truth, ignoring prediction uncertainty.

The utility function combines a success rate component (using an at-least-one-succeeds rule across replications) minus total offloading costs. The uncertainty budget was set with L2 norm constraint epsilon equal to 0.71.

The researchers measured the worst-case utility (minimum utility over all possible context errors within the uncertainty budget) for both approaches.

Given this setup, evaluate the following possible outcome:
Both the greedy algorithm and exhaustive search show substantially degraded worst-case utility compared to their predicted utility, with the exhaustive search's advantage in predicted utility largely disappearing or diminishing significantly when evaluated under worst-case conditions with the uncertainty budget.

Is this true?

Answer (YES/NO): YES